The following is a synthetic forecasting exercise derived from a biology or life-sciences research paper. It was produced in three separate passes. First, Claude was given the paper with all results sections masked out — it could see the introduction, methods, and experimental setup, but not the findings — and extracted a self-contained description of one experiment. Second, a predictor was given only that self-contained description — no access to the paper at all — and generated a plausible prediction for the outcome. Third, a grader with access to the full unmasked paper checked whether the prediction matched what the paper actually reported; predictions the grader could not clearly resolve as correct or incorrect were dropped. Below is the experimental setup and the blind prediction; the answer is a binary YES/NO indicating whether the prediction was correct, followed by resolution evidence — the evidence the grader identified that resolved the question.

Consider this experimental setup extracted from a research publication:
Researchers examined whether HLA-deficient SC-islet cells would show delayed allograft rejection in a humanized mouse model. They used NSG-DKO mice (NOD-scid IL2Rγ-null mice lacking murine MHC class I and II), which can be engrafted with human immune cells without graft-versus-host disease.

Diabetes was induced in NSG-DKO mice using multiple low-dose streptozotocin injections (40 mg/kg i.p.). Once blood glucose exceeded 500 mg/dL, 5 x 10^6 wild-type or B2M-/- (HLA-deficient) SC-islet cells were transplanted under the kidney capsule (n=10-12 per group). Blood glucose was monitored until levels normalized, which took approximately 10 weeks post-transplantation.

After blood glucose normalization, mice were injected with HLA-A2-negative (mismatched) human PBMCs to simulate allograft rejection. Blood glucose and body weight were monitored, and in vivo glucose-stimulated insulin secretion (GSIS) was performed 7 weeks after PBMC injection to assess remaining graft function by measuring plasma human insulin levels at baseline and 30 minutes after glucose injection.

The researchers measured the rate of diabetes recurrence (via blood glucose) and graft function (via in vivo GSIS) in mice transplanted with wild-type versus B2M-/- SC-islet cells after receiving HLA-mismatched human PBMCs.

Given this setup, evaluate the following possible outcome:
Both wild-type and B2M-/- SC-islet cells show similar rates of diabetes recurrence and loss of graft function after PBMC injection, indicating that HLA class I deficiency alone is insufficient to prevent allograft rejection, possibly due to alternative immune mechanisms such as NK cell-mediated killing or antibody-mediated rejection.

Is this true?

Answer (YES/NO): NO